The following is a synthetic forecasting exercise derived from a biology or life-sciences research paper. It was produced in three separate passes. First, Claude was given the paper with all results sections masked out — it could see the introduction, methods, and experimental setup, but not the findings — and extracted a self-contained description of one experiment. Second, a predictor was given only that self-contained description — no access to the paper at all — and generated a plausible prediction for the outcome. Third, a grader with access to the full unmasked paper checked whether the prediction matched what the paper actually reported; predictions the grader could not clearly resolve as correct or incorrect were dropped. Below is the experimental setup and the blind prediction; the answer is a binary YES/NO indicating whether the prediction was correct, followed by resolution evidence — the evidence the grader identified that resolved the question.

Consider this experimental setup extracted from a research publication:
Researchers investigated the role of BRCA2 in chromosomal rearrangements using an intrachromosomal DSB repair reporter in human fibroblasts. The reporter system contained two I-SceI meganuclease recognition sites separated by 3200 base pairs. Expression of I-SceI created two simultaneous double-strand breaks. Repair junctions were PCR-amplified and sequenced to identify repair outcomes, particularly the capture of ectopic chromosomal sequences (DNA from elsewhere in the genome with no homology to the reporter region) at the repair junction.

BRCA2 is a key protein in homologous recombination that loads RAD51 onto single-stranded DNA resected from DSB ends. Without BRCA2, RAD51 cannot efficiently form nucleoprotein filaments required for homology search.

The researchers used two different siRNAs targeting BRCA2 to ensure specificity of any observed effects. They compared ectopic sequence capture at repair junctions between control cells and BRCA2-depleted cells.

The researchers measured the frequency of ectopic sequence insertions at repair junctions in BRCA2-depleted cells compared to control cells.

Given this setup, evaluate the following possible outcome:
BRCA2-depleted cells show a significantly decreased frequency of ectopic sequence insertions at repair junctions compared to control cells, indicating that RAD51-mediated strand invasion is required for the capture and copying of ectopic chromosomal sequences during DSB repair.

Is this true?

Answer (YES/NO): NO